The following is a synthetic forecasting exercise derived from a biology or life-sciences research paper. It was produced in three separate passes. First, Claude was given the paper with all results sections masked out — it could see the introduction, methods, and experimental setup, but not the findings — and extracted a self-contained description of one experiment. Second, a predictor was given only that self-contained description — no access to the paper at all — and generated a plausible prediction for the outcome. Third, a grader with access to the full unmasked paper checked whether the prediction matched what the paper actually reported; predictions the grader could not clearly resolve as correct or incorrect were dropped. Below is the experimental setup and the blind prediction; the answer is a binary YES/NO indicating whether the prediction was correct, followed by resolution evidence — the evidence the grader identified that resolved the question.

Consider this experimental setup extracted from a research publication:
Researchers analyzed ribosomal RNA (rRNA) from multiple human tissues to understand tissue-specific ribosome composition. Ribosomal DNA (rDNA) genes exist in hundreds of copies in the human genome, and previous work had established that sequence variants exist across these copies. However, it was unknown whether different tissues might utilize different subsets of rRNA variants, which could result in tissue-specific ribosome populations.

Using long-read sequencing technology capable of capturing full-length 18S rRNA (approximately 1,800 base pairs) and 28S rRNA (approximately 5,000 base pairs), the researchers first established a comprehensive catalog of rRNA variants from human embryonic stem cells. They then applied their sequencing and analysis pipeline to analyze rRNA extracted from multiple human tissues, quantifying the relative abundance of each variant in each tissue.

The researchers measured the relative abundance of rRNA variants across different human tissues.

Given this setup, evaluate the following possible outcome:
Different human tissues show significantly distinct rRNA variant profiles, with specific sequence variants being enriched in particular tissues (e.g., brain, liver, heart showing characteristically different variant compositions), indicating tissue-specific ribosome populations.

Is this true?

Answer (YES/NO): YES